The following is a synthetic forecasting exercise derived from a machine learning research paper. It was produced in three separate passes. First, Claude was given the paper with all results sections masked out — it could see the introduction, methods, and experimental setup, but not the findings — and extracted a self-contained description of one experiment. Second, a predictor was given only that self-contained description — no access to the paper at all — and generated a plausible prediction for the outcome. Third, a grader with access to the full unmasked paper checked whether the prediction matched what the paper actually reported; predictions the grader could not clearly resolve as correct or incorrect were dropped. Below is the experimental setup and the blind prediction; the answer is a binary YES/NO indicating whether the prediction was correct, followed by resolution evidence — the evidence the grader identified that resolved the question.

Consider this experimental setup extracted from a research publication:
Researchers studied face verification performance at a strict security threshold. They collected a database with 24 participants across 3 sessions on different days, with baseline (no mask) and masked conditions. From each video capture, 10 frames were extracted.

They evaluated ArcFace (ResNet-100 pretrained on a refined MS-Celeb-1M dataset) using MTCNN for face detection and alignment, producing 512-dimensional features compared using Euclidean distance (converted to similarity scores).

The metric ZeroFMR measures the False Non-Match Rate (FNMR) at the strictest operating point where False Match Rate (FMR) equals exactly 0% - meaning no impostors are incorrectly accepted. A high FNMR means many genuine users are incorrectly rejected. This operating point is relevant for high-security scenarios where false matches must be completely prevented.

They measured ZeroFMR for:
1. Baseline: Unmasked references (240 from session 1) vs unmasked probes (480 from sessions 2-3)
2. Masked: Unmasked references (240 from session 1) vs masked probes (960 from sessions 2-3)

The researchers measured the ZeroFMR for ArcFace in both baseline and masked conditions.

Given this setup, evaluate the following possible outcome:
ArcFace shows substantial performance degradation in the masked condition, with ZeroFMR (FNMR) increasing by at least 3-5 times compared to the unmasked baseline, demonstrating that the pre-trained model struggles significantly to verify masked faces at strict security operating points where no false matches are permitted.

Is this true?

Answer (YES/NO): NO